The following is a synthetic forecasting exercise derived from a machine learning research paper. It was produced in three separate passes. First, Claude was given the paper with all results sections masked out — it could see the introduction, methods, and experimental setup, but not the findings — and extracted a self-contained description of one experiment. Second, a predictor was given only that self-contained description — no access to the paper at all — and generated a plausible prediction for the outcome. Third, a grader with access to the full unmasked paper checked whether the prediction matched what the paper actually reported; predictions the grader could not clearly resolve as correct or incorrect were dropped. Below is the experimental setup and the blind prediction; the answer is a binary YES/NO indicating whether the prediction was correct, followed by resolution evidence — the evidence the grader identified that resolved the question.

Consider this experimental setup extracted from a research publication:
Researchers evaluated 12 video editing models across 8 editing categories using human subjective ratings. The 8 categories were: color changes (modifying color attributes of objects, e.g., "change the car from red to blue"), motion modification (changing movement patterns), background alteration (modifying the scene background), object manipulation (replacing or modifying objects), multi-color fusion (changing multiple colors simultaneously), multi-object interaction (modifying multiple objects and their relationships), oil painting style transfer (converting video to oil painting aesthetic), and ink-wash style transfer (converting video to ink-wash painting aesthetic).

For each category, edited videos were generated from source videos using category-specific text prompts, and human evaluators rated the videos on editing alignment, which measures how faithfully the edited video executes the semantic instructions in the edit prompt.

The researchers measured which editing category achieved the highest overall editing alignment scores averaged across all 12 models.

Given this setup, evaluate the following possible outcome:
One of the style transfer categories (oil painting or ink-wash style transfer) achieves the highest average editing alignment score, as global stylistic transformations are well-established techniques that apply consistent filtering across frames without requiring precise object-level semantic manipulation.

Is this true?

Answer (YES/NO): NO